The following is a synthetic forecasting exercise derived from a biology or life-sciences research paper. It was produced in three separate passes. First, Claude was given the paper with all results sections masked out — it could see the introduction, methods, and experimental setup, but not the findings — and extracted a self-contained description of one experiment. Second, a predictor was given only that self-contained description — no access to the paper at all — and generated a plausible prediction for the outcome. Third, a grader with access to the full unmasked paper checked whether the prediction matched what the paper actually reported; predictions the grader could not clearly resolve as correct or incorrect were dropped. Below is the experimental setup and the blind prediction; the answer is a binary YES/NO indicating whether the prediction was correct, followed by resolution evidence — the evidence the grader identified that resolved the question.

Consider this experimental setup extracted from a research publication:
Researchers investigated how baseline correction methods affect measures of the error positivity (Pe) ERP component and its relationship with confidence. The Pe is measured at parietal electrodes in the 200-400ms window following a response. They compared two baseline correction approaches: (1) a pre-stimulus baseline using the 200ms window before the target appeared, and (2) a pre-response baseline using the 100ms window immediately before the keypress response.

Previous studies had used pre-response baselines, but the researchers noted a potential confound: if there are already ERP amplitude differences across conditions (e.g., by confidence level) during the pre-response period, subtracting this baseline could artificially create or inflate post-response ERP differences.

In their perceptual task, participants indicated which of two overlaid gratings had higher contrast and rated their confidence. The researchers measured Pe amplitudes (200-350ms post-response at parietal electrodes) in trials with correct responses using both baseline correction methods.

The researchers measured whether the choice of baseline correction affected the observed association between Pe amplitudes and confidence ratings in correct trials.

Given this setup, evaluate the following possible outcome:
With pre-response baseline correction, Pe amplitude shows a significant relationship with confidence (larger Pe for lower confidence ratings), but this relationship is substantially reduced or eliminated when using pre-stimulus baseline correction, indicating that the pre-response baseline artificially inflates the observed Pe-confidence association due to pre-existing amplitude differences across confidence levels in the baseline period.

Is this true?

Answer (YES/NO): YES